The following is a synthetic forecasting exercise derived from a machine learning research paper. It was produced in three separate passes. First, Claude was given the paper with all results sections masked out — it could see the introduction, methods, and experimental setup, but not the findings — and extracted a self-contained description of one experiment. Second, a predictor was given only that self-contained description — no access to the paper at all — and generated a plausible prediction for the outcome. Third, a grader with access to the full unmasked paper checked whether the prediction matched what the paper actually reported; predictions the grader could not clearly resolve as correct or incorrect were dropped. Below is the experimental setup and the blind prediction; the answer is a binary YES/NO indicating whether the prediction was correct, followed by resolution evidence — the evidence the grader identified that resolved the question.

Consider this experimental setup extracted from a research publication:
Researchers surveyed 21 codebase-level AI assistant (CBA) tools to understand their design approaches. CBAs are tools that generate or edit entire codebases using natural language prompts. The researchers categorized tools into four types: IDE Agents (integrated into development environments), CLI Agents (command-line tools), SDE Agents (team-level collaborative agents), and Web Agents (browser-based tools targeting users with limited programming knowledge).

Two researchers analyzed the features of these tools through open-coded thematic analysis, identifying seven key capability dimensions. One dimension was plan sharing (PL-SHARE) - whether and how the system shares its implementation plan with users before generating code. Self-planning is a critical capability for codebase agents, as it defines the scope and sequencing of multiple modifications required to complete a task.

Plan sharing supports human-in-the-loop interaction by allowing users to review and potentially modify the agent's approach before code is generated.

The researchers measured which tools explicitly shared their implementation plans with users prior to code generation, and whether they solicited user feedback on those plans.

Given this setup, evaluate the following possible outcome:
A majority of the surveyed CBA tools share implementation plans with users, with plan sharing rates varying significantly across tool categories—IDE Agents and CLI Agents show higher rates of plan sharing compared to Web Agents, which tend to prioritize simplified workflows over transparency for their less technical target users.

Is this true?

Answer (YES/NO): NO